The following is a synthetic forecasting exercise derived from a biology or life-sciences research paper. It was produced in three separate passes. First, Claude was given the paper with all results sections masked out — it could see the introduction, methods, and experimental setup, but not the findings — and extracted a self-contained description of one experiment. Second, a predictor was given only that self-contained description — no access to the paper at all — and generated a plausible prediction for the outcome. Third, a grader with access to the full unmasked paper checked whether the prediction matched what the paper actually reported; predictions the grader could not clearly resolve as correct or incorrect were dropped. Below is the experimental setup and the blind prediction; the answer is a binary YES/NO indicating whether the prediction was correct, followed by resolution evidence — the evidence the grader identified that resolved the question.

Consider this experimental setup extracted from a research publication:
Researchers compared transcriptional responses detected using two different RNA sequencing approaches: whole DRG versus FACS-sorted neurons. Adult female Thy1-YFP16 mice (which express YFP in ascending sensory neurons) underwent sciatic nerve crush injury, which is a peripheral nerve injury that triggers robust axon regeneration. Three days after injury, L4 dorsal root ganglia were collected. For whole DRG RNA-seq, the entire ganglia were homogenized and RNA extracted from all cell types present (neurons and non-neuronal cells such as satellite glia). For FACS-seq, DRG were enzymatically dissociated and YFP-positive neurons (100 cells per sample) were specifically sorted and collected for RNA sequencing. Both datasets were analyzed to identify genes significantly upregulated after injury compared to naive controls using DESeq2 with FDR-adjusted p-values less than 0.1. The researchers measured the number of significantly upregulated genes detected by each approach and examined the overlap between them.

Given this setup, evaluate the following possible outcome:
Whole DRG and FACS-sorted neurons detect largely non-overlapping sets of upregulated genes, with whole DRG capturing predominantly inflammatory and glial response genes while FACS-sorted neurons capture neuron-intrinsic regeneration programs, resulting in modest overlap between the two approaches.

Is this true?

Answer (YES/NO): NO